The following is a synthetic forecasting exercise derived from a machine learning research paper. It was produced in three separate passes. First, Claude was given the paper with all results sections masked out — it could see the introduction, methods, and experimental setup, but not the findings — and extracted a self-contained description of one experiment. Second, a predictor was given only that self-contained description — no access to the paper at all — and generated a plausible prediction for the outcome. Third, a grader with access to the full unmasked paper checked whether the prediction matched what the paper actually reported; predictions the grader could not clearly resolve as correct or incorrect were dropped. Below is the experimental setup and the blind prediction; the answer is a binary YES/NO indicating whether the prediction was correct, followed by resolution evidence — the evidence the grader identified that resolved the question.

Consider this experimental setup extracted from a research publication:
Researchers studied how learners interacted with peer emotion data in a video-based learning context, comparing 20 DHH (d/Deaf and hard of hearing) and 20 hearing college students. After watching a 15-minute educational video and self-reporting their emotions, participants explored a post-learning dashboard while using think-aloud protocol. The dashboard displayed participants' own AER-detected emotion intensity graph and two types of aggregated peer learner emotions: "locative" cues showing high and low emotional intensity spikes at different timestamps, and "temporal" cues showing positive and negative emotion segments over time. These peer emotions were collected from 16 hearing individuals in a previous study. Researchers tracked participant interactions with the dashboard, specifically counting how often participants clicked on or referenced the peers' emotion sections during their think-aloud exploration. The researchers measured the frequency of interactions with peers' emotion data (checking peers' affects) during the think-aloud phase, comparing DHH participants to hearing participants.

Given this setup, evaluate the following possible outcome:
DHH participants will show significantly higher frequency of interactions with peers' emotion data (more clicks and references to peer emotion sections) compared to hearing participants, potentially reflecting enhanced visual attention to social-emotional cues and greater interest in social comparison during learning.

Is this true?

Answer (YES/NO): NO